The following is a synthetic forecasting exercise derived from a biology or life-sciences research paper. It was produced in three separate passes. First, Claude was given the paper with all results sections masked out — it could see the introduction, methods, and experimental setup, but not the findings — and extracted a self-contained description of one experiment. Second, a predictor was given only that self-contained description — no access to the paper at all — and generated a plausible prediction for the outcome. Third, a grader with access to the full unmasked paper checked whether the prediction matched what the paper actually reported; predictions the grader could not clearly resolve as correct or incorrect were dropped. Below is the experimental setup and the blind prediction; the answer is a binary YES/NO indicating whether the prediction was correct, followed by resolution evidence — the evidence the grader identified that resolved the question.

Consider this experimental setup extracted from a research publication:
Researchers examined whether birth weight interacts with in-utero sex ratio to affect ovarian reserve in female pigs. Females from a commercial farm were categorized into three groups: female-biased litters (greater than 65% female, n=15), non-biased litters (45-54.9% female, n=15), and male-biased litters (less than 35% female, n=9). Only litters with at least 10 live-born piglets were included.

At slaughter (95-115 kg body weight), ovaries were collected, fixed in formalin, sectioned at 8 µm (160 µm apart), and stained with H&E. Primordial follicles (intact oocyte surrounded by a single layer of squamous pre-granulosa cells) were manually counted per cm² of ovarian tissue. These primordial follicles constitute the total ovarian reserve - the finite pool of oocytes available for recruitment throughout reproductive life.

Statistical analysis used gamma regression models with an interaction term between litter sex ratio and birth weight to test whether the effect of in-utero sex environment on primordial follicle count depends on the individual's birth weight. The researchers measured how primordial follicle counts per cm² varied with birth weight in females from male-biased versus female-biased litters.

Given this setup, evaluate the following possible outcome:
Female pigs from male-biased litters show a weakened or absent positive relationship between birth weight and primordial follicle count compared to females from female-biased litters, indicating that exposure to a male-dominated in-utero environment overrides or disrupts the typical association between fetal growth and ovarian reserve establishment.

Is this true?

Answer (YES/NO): NO